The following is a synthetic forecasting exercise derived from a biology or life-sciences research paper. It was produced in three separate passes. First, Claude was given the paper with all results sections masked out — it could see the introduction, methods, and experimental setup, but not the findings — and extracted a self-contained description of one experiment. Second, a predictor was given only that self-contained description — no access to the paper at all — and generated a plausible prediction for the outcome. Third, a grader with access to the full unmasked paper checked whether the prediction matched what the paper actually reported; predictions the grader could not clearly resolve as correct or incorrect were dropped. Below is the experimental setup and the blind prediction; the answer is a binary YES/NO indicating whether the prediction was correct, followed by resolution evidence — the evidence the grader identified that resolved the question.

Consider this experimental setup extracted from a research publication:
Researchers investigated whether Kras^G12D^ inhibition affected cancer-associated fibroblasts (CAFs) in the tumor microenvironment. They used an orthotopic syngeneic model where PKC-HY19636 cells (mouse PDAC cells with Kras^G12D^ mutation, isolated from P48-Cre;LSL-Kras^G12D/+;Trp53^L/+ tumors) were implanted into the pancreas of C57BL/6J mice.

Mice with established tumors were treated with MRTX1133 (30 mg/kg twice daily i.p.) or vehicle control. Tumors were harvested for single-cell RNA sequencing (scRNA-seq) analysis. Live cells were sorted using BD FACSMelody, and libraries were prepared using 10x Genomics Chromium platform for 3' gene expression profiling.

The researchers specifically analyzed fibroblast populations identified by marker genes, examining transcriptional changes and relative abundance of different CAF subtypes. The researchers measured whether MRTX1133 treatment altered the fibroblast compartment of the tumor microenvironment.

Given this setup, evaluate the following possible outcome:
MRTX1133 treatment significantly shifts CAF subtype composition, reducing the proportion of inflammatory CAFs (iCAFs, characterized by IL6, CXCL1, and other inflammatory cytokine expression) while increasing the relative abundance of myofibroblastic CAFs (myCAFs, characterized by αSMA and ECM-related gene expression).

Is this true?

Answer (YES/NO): NO